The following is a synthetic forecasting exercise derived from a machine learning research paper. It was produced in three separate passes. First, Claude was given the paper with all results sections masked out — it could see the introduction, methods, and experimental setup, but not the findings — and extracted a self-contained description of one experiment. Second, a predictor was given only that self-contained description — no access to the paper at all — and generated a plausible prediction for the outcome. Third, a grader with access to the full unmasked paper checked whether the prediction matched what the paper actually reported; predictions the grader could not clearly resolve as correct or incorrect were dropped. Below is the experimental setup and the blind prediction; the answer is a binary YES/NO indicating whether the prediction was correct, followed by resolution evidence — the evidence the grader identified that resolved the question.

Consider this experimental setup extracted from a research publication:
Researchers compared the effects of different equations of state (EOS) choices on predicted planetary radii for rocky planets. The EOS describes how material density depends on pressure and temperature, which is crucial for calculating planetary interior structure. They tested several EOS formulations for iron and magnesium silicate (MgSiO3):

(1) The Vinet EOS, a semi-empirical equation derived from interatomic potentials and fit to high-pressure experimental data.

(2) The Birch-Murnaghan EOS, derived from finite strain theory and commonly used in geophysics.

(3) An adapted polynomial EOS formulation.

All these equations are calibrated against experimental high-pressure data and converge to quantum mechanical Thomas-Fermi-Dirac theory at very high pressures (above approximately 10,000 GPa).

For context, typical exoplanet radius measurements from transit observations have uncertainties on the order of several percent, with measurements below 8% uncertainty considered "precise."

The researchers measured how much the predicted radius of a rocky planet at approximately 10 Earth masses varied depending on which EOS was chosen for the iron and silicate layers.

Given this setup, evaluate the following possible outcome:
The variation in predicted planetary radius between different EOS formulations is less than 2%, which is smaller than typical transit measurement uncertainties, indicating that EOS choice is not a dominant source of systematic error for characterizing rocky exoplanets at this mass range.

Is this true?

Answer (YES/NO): YES